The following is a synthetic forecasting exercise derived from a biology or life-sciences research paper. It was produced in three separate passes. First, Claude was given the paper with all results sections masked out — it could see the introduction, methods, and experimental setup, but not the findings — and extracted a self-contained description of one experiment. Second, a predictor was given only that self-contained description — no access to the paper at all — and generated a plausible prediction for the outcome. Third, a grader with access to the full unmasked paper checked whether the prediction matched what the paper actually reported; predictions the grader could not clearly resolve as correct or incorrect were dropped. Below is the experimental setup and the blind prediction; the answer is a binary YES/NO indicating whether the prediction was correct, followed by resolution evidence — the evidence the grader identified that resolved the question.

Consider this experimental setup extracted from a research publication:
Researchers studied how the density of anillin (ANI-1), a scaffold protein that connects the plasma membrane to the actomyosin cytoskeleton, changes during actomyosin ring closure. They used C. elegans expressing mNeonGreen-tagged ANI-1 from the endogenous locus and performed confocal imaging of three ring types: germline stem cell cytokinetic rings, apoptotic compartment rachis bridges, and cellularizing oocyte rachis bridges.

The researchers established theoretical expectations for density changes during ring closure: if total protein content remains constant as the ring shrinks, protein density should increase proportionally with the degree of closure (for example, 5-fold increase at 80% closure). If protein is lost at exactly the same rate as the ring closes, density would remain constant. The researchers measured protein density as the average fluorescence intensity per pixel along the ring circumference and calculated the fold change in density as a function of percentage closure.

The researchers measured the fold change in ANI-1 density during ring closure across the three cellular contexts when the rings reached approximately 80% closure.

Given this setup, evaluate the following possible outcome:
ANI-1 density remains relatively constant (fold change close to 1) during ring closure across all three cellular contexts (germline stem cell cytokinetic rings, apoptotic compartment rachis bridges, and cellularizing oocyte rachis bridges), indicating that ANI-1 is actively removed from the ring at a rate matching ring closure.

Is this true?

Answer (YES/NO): NO